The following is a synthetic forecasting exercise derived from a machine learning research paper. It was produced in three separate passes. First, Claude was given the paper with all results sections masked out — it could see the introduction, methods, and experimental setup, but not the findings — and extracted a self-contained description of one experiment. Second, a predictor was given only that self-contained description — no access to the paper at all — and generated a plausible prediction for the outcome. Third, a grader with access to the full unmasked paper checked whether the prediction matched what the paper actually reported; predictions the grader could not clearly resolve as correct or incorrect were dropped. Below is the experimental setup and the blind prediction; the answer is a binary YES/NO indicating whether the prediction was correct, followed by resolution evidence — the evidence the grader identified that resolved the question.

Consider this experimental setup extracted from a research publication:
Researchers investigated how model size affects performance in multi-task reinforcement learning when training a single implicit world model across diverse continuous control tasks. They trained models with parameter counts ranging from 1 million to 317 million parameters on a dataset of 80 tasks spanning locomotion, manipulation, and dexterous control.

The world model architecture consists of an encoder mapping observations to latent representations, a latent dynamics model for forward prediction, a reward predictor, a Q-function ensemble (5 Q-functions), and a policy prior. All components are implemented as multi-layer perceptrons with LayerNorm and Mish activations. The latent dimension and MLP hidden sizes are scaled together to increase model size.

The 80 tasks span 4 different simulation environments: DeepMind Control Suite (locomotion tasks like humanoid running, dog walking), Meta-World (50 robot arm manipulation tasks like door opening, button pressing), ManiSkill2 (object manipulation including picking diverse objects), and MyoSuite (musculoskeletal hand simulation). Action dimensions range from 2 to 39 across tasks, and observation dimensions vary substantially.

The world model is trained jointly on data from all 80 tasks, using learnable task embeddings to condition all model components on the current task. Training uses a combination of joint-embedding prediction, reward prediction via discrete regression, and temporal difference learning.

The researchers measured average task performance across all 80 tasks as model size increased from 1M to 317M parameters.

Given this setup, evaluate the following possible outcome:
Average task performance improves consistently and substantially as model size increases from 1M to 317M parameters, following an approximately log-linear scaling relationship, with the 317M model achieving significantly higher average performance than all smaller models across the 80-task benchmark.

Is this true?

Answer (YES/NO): YES